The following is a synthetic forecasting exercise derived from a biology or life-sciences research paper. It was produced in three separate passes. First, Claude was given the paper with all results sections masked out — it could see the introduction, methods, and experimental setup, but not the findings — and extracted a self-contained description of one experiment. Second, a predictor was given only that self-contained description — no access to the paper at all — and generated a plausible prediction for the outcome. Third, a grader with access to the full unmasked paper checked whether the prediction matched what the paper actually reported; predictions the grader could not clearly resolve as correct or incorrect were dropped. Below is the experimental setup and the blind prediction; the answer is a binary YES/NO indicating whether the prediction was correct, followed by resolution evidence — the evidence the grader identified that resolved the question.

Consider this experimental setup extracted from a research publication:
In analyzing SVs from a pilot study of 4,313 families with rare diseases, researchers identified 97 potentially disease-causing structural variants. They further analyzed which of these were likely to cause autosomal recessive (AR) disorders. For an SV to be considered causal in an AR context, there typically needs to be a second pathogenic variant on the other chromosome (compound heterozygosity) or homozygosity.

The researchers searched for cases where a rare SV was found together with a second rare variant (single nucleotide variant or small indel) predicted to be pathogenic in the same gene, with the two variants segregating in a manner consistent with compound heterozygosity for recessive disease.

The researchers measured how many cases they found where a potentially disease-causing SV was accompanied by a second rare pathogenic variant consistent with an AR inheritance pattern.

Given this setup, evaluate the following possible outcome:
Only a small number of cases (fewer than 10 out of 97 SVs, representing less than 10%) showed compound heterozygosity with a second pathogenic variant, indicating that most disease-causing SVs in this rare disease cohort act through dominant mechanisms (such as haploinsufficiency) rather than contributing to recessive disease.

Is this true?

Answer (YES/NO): NO